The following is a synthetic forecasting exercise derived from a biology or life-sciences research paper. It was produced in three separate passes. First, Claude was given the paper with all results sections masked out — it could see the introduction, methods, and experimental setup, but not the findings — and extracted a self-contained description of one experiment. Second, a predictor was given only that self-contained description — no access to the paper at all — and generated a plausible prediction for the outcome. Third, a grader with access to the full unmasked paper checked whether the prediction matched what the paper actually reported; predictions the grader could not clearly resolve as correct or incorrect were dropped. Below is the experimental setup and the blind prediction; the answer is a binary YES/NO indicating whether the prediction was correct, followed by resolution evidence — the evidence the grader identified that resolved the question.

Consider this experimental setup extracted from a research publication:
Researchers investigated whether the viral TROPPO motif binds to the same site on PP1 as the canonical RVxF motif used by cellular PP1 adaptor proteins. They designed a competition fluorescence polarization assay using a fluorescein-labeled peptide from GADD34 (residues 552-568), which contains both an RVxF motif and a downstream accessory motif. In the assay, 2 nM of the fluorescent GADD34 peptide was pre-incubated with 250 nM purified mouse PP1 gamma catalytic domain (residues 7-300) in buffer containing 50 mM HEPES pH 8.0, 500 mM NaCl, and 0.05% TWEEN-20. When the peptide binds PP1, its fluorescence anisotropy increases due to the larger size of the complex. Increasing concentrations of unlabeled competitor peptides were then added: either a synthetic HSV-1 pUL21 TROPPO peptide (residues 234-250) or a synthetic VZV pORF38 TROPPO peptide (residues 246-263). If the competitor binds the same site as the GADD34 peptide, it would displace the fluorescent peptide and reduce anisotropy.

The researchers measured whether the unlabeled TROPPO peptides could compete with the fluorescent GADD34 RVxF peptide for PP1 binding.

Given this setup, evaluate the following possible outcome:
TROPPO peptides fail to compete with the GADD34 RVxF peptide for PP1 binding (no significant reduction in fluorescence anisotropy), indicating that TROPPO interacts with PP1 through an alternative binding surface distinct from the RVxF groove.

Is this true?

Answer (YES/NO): NO